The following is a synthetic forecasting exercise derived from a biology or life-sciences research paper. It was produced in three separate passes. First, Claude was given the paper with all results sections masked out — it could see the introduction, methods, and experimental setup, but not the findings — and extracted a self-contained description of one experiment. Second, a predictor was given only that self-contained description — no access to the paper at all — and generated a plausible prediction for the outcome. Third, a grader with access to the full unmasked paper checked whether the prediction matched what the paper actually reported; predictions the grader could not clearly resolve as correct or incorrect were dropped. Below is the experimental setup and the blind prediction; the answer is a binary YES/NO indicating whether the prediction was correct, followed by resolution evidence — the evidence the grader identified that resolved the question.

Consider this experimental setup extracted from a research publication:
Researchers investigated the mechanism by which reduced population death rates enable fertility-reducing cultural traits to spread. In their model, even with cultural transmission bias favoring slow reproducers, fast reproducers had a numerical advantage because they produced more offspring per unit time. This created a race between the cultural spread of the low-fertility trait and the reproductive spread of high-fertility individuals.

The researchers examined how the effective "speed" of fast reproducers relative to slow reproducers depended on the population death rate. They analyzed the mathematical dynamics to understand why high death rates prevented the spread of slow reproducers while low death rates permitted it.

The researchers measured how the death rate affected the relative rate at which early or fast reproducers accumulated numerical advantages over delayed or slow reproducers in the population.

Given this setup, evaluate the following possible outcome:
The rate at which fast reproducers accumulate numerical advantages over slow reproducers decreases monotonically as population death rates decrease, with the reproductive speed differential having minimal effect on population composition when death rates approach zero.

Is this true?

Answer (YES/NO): YES